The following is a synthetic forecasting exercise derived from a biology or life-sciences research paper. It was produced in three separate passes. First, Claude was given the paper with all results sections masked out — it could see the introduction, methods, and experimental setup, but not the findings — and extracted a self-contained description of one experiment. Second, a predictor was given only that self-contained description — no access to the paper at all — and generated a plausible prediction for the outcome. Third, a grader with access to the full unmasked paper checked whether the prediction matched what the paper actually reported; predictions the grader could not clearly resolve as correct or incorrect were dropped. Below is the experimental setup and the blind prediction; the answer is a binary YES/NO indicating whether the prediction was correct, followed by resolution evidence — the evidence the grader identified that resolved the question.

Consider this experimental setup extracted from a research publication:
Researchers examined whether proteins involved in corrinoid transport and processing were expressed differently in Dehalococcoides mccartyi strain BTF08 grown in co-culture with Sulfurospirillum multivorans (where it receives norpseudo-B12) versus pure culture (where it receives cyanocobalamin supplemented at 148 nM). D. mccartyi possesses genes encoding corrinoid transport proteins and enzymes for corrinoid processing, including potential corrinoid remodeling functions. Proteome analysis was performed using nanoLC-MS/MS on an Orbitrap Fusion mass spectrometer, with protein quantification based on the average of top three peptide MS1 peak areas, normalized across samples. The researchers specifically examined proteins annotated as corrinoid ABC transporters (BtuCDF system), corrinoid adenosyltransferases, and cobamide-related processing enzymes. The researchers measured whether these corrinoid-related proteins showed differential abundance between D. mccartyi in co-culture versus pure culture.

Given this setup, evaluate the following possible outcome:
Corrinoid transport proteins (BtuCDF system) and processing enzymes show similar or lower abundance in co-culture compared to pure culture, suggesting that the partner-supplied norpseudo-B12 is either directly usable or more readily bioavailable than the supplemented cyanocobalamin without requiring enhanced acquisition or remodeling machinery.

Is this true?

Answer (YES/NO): NO